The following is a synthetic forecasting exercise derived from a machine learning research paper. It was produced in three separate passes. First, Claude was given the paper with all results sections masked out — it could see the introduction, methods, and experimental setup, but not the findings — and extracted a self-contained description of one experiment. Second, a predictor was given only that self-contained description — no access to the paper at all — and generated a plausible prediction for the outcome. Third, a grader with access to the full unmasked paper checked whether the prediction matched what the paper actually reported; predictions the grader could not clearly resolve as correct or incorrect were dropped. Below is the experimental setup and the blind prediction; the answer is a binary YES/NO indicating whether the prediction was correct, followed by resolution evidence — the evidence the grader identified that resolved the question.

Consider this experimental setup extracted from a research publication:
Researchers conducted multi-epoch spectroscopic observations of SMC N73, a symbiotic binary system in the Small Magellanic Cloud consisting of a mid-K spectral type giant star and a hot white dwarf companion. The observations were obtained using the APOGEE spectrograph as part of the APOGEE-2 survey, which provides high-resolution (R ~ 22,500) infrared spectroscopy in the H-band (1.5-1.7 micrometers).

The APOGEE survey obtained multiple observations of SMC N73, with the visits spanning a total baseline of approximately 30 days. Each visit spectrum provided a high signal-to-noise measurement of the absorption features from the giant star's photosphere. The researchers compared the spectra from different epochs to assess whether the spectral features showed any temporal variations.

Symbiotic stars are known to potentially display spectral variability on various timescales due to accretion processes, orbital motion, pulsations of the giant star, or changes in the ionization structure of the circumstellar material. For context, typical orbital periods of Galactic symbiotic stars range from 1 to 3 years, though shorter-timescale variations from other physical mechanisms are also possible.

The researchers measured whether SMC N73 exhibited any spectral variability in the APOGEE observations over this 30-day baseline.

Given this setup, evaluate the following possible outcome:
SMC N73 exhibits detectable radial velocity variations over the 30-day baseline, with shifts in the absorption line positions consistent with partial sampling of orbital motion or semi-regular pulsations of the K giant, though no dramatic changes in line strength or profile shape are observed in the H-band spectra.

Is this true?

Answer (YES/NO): YES